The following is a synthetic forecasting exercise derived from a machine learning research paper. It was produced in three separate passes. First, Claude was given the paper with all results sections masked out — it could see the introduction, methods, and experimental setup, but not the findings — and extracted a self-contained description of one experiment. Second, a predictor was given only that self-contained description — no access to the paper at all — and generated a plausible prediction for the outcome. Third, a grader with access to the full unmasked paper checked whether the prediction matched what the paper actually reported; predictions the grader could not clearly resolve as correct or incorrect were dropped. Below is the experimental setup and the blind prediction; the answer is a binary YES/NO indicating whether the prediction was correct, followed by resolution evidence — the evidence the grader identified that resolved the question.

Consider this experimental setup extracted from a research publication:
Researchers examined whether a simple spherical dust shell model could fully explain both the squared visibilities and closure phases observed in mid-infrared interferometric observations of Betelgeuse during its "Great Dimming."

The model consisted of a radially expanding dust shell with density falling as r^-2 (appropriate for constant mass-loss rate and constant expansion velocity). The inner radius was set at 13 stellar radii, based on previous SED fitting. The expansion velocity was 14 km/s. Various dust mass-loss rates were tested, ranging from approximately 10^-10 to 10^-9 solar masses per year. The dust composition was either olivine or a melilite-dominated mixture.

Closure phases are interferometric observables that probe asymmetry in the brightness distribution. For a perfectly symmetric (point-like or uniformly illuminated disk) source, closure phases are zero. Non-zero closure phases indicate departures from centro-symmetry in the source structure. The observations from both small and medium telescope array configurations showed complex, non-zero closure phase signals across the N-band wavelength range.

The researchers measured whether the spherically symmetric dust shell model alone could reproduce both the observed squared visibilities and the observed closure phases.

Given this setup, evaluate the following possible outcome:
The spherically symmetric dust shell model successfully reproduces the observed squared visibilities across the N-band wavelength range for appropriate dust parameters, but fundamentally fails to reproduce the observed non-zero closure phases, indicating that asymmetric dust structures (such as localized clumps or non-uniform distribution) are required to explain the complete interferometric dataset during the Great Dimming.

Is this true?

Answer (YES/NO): YES